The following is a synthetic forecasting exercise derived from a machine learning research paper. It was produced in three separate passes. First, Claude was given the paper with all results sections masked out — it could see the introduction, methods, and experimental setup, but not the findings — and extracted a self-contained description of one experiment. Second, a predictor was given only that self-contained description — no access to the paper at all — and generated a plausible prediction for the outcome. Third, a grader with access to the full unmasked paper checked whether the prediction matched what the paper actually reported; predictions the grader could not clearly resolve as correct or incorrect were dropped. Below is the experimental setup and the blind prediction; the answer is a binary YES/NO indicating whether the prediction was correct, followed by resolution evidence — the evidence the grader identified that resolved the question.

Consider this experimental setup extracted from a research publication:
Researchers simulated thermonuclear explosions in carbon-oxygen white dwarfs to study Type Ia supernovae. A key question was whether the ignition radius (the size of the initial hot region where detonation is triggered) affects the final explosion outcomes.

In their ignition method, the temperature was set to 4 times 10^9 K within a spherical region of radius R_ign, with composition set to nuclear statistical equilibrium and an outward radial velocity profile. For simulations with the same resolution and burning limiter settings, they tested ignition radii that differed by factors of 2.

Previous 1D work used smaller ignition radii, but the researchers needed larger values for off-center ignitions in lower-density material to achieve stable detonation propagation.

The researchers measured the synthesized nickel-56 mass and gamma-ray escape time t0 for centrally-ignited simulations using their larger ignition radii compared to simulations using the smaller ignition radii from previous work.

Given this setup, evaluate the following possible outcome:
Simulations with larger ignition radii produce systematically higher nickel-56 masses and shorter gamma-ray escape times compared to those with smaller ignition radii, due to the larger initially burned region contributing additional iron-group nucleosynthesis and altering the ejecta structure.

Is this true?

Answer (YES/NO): NO